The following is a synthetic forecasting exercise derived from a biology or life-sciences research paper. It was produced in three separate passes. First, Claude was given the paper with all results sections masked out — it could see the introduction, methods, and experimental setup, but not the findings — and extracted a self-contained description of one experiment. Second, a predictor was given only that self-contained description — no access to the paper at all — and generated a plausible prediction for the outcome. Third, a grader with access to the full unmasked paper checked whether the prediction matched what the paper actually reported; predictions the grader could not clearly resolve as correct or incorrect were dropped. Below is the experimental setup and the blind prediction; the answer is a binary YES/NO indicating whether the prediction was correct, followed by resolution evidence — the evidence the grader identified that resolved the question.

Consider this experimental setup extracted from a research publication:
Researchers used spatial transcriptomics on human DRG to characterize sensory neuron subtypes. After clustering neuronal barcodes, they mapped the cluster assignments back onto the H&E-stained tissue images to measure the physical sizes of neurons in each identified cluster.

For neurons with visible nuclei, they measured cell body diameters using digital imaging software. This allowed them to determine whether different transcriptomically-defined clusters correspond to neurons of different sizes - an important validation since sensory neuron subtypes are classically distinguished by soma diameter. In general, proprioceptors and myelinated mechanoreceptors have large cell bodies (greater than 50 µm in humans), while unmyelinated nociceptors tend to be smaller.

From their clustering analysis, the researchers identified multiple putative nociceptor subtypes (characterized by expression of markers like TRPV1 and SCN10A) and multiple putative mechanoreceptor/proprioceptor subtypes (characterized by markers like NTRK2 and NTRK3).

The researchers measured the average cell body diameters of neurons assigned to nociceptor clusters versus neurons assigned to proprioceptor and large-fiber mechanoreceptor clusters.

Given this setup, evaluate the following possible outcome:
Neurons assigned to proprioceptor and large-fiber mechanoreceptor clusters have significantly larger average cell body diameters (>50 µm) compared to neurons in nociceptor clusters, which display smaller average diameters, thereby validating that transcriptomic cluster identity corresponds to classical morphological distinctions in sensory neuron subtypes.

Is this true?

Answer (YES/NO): YES